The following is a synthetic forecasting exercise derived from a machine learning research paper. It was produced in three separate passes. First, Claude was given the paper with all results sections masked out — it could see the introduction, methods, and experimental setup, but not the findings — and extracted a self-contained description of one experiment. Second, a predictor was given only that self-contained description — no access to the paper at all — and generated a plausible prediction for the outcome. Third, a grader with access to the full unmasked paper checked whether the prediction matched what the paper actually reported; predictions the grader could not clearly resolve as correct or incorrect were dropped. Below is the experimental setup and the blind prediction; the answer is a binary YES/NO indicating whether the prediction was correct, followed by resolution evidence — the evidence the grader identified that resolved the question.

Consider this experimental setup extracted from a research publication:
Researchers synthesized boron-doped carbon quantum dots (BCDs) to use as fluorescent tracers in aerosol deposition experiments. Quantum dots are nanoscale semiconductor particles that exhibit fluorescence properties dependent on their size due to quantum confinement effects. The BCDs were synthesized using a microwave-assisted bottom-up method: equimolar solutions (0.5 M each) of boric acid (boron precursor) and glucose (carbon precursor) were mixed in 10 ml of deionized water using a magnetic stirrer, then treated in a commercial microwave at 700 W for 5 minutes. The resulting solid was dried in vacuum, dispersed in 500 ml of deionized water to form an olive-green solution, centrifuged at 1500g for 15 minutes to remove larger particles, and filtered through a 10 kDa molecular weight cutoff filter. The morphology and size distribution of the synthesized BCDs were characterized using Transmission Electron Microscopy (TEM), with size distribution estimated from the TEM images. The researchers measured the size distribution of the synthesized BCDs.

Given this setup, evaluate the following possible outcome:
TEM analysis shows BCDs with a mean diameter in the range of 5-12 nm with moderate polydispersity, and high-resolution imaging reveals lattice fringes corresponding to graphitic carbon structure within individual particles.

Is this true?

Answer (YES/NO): NO